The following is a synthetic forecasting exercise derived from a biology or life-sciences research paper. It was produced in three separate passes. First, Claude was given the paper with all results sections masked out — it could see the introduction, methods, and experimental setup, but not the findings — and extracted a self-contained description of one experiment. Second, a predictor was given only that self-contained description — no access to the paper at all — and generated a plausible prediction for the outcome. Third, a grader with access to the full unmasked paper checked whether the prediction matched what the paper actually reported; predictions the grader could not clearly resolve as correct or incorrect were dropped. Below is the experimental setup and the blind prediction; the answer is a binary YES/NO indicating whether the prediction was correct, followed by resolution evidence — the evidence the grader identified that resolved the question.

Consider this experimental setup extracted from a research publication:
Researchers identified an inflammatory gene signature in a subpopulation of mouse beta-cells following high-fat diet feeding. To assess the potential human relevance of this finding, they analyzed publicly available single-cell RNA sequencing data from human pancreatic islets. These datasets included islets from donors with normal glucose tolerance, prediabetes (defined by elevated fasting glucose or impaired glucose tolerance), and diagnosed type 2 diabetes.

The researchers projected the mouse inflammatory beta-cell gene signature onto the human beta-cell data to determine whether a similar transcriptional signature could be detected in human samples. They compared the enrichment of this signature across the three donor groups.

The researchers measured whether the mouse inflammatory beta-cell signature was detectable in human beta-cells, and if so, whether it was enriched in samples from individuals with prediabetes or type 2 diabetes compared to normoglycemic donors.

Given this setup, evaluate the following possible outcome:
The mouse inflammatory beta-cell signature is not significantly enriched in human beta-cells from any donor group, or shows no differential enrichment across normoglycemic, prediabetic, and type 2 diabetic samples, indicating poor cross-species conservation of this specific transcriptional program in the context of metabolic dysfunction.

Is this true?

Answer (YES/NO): NO